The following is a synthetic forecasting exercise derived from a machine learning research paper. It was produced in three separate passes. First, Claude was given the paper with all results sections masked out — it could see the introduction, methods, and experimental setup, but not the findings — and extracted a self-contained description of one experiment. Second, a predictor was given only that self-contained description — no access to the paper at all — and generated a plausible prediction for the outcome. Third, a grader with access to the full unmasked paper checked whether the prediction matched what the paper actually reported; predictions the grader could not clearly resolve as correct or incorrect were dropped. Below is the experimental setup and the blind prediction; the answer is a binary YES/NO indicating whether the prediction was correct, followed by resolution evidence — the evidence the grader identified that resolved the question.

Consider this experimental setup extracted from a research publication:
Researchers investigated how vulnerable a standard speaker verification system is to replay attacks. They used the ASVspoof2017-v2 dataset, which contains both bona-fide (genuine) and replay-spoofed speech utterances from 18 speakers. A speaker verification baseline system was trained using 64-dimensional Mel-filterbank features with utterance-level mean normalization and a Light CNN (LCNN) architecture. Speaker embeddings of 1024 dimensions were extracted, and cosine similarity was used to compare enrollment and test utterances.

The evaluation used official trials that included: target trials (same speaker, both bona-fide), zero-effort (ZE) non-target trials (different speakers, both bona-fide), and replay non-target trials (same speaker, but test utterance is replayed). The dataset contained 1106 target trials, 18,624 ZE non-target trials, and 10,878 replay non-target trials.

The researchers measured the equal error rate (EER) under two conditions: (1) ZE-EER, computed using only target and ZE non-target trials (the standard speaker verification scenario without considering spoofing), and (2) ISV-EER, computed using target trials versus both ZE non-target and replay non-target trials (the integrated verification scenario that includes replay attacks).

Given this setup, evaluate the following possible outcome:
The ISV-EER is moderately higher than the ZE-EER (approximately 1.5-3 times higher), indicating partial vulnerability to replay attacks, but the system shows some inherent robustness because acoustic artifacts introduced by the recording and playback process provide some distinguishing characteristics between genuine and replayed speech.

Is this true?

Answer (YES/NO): NO